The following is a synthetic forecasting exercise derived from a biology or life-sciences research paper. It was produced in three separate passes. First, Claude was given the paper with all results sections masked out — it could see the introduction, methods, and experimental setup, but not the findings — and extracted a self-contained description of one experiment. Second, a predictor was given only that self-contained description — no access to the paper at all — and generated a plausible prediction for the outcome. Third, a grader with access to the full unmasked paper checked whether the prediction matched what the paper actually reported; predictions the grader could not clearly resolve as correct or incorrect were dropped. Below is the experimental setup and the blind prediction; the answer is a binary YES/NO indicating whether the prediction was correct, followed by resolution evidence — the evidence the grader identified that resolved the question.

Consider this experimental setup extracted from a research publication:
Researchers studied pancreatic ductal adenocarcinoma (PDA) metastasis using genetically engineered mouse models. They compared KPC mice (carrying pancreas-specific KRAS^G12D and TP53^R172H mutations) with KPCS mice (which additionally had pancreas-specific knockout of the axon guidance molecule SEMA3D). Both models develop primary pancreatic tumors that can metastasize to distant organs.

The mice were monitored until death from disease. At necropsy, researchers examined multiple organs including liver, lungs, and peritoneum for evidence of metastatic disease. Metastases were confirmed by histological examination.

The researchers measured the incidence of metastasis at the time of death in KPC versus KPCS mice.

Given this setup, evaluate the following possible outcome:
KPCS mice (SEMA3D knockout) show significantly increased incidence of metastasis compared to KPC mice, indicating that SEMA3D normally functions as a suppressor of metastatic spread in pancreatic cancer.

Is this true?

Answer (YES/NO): NO